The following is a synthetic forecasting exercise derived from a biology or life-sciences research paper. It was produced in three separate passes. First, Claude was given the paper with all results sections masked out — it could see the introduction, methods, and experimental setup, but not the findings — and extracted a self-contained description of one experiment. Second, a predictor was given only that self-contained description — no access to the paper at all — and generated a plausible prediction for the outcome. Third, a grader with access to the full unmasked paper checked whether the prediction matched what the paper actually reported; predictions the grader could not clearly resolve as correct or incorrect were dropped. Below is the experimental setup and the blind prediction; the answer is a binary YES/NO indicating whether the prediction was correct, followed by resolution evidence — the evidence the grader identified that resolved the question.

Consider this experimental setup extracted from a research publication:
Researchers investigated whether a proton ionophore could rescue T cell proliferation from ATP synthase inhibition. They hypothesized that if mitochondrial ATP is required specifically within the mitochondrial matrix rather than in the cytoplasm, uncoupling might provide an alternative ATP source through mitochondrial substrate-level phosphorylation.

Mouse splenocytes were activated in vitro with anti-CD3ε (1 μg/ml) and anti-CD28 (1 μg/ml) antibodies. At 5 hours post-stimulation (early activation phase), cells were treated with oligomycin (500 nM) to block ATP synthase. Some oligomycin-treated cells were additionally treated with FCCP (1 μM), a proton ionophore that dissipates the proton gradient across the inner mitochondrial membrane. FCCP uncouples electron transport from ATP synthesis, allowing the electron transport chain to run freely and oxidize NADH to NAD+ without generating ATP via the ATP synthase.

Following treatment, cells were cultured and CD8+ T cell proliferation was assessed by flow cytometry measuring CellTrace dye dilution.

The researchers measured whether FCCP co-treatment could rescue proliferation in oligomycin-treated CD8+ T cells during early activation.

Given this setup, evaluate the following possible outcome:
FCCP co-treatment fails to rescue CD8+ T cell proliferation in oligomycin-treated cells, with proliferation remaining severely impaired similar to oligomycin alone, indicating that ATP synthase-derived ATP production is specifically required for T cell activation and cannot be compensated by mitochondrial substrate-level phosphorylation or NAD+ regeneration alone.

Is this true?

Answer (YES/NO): NO